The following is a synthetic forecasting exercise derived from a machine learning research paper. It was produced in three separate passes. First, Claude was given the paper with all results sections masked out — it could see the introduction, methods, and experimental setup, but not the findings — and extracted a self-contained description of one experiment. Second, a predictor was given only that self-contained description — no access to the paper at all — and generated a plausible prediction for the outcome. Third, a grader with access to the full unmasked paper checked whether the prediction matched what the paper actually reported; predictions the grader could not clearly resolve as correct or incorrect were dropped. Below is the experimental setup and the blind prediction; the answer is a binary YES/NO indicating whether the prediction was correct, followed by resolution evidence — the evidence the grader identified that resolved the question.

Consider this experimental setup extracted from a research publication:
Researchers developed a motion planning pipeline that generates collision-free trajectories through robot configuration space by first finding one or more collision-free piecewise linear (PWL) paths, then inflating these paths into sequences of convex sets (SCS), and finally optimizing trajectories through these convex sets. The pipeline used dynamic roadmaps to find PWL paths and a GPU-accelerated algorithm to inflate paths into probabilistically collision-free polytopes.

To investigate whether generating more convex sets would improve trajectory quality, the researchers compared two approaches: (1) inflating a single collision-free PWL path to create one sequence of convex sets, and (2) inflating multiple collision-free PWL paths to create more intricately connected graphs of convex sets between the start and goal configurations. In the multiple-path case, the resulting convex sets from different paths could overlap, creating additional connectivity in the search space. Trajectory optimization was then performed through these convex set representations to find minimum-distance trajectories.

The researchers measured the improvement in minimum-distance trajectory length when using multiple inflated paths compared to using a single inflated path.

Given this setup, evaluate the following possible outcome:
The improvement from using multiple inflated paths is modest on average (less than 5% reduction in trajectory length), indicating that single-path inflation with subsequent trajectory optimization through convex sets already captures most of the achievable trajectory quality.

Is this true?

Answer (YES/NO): YES